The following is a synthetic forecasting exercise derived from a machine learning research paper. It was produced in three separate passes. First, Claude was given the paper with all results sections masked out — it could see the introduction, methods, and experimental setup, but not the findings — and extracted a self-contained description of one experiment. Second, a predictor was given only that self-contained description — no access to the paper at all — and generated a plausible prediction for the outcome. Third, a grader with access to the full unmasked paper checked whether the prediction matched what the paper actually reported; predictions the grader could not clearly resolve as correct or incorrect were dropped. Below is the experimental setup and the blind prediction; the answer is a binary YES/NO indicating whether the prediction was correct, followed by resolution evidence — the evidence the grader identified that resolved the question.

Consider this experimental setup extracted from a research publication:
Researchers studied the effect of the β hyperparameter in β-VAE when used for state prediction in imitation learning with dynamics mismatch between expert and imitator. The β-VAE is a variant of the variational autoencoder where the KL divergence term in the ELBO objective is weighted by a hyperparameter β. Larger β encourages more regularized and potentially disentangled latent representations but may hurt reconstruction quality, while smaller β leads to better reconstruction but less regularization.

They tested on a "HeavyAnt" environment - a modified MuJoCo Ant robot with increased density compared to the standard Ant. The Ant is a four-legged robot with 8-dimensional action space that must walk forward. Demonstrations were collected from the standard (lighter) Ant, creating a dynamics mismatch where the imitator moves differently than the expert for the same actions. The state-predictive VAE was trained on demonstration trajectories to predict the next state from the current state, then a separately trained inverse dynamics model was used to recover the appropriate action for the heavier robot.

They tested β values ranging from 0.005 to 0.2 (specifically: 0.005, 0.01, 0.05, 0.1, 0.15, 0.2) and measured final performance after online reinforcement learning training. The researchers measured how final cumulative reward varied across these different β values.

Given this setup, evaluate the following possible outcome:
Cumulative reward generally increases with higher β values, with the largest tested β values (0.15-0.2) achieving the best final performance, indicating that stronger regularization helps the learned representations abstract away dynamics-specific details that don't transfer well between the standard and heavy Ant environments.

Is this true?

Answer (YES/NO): NO